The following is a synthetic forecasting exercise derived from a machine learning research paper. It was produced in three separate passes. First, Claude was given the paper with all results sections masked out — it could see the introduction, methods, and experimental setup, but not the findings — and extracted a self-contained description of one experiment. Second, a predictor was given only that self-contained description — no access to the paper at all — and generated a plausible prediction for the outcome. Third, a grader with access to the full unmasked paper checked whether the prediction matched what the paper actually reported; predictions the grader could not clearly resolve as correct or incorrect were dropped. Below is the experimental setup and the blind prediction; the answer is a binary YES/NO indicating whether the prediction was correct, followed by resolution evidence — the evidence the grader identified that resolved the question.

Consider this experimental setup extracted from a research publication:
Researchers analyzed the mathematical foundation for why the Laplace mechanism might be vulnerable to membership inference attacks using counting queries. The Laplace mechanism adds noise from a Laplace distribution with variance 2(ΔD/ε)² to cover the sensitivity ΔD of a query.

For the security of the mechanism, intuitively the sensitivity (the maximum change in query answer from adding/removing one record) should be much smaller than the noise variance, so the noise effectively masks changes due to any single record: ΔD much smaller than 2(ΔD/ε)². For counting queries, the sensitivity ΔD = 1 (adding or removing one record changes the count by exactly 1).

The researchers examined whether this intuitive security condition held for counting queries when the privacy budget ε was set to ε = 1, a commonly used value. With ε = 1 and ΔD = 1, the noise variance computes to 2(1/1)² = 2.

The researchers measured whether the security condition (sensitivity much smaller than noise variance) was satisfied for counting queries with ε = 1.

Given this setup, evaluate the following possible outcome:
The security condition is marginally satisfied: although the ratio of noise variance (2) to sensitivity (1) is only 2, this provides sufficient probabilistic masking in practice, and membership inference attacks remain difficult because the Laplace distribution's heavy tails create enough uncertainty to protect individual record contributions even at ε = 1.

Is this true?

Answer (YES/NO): NO